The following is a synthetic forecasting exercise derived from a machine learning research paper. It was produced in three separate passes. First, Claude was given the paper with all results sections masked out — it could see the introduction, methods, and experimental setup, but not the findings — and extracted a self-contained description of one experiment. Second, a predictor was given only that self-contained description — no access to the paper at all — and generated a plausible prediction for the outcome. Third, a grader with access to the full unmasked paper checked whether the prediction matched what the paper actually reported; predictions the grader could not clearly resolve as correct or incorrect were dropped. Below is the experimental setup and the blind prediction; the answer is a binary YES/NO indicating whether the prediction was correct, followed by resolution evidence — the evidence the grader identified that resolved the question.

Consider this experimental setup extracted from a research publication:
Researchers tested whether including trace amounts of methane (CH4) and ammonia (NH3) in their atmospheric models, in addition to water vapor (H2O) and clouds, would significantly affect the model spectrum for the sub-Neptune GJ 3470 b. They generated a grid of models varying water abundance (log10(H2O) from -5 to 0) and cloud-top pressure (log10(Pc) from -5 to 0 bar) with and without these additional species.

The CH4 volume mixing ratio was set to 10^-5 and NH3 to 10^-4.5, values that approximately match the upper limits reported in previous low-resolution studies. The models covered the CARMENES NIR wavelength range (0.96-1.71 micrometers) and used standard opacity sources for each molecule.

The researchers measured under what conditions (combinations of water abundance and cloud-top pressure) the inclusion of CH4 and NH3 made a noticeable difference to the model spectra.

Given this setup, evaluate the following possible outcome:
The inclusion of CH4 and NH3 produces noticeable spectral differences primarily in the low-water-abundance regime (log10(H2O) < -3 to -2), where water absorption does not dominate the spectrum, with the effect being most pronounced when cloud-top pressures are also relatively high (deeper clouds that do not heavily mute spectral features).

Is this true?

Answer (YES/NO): YES